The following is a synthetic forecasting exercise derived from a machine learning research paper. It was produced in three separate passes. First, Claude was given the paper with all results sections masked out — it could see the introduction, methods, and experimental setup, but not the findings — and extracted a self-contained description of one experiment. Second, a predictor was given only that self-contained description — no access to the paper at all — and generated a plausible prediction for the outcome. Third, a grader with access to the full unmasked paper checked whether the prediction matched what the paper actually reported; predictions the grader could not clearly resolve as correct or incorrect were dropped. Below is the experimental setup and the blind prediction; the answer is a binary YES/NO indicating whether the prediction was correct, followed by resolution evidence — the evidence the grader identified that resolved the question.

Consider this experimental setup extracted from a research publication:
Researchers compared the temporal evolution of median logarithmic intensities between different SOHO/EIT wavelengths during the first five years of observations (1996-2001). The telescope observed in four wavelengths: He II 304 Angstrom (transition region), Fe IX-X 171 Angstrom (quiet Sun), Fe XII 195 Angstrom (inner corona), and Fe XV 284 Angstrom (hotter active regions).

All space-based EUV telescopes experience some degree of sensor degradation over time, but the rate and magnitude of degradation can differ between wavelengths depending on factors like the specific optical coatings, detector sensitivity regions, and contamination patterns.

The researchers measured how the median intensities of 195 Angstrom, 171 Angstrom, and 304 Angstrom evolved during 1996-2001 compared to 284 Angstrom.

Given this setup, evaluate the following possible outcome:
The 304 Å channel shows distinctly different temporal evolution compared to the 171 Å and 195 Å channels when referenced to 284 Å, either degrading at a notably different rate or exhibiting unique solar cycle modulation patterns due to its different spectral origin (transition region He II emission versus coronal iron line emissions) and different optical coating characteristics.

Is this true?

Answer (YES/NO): YES